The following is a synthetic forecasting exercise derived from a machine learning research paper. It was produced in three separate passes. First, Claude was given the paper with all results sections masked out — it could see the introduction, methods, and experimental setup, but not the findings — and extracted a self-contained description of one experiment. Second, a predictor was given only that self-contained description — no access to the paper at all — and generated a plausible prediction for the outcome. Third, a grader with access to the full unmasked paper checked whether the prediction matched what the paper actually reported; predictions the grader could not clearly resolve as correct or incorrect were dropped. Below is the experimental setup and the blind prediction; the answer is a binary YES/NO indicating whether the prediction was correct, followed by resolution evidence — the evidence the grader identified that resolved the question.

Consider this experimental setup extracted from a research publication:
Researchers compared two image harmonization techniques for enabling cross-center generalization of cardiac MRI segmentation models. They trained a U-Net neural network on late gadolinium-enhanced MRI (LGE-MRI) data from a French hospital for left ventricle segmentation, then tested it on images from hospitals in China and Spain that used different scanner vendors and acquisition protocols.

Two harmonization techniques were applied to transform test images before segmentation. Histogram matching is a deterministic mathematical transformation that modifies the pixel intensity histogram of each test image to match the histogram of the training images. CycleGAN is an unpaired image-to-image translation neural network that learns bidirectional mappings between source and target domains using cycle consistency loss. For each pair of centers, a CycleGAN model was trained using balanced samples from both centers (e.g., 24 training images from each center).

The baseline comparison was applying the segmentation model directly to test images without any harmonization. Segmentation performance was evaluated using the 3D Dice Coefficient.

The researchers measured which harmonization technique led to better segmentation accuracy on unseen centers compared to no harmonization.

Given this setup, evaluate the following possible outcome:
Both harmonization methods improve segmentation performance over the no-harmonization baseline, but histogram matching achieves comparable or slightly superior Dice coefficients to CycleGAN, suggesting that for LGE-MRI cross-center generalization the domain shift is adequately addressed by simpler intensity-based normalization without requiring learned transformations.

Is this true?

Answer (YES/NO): NO